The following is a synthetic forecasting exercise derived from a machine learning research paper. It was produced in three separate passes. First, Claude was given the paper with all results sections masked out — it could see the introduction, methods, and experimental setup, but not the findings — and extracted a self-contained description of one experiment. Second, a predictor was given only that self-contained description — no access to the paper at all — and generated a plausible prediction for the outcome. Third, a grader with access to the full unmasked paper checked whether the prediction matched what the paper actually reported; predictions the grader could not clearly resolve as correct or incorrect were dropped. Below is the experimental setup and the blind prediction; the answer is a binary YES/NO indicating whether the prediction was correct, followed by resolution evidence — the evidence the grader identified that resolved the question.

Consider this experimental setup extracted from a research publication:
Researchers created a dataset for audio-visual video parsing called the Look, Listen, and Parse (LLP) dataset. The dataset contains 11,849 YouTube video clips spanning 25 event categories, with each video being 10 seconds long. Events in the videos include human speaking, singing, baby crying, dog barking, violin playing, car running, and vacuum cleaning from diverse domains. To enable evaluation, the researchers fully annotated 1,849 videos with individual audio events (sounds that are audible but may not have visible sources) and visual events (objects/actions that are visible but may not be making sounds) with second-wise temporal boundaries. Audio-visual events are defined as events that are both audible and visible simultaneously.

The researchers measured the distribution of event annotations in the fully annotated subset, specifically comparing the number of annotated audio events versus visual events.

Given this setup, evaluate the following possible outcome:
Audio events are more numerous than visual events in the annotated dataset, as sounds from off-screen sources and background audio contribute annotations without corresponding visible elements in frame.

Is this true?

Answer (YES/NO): YES